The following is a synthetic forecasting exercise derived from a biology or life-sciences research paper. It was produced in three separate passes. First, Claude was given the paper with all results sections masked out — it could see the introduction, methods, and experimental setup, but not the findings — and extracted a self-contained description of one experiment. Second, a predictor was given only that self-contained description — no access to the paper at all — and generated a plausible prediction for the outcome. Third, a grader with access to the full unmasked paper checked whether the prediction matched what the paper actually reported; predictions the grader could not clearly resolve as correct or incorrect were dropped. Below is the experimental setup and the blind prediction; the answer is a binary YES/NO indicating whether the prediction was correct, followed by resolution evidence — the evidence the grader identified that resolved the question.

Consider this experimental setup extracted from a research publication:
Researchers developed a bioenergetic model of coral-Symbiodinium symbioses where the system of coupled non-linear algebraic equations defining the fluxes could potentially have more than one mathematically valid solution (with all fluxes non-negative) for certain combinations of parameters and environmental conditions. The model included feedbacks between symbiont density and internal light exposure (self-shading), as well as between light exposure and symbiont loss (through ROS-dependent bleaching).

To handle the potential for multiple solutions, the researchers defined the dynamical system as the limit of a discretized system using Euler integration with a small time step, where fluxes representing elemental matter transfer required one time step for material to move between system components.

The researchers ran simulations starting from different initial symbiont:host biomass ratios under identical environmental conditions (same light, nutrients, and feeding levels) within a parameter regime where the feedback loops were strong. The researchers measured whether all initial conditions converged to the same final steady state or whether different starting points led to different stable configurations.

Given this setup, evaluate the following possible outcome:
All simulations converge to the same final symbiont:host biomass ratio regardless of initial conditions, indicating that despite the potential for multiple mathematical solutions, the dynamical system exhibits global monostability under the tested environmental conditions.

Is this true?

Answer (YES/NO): NO